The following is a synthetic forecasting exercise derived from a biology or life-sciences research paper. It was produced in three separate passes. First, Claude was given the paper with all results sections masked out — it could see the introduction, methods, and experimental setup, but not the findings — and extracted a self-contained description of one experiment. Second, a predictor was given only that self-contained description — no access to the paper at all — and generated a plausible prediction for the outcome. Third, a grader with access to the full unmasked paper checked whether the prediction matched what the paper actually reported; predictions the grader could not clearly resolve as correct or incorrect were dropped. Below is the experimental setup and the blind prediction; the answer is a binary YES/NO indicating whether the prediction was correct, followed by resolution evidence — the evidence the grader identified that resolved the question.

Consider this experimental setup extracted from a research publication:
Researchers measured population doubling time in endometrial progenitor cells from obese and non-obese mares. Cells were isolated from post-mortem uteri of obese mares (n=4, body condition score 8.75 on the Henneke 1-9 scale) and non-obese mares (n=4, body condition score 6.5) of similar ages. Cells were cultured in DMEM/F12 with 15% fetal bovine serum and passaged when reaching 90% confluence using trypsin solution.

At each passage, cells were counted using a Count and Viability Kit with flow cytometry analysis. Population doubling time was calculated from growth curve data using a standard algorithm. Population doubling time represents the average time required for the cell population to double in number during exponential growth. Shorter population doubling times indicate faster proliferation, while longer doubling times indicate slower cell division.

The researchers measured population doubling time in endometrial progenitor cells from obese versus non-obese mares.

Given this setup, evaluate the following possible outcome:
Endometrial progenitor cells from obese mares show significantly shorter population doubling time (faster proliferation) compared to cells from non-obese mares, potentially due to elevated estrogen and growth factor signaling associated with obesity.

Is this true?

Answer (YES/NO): NO